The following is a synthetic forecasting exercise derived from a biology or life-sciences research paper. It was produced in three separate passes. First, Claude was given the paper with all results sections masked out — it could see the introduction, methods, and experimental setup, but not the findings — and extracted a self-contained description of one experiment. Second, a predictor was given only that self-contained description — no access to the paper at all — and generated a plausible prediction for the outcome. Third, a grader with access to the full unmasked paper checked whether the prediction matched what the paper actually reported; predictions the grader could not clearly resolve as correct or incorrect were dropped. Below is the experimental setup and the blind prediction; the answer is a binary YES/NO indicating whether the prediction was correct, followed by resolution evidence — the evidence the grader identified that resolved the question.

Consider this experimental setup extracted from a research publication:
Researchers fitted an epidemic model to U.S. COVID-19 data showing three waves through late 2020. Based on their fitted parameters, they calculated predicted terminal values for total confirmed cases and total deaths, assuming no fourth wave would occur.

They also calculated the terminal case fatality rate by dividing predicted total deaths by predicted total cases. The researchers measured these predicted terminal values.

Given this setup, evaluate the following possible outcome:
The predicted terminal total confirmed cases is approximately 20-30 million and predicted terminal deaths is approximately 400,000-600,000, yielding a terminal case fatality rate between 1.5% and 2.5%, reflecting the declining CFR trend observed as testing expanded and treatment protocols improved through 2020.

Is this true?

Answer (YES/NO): YES